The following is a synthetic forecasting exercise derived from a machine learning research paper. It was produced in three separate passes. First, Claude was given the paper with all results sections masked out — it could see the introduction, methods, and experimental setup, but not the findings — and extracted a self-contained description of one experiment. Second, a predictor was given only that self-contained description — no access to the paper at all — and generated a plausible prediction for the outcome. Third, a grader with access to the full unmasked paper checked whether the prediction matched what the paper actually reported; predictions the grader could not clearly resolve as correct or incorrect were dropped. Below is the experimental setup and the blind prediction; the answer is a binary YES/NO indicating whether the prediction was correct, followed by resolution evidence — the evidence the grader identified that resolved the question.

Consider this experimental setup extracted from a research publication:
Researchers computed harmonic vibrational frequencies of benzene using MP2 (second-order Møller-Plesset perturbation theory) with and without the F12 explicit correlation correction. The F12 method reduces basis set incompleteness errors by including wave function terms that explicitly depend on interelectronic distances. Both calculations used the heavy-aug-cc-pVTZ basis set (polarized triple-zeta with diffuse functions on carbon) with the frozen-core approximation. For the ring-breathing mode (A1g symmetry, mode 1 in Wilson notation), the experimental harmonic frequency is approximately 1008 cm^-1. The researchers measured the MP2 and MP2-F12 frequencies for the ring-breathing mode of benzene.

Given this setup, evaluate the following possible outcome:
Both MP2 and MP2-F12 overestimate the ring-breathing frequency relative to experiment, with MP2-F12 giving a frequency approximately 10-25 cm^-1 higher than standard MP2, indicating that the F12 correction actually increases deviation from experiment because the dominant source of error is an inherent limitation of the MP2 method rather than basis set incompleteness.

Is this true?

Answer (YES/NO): NO